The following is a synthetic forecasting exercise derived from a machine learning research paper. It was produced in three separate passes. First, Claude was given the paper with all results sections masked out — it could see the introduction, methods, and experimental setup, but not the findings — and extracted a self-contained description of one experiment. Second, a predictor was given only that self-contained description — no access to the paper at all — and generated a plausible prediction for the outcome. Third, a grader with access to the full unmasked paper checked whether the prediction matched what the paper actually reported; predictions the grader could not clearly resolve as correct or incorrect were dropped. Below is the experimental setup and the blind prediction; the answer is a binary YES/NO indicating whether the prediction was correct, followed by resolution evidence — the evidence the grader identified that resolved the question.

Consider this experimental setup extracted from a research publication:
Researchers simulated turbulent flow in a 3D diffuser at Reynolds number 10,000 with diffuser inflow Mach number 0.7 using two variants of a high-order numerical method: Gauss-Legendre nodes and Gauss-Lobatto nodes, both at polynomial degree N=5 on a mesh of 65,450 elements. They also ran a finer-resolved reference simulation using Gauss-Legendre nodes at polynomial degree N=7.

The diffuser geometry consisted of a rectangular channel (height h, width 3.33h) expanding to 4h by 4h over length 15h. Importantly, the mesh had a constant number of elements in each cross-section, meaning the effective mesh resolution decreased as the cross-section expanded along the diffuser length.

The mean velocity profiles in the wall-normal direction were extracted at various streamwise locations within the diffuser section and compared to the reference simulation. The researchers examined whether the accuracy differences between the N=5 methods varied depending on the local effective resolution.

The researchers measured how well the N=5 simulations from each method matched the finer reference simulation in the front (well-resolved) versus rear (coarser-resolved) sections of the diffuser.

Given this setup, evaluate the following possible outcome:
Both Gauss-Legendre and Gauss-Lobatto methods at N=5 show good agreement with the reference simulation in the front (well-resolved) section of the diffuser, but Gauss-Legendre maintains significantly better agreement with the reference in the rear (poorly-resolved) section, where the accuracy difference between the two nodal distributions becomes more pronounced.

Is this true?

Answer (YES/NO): NO